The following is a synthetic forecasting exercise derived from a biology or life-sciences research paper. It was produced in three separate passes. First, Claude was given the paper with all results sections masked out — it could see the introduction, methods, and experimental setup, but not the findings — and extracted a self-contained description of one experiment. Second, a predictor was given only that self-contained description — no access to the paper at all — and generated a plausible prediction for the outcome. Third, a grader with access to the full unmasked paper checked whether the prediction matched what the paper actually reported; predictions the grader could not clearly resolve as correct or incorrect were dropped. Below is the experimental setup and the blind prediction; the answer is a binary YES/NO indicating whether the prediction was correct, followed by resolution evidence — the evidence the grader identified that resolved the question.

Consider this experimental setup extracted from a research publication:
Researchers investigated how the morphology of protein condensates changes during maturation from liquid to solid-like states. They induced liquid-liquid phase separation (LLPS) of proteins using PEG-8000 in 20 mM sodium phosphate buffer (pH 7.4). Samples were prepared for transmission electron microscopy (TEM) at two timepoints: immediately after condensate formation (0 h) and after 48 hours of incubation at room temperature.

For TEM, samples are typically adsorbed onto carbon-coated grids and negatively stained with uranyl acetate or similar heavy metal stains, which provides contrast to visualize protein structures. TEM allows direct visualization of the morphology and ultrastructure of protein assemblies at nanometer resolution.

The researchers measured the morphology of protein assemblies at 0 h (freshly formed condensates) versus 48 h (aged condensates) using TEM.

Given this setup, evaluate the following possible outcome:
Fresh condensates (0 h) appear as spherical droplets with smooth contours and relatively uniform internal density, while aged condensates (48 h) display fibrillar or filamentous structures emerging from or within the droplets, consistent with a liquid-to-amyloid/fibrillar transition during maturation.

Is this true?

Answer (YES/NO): NO